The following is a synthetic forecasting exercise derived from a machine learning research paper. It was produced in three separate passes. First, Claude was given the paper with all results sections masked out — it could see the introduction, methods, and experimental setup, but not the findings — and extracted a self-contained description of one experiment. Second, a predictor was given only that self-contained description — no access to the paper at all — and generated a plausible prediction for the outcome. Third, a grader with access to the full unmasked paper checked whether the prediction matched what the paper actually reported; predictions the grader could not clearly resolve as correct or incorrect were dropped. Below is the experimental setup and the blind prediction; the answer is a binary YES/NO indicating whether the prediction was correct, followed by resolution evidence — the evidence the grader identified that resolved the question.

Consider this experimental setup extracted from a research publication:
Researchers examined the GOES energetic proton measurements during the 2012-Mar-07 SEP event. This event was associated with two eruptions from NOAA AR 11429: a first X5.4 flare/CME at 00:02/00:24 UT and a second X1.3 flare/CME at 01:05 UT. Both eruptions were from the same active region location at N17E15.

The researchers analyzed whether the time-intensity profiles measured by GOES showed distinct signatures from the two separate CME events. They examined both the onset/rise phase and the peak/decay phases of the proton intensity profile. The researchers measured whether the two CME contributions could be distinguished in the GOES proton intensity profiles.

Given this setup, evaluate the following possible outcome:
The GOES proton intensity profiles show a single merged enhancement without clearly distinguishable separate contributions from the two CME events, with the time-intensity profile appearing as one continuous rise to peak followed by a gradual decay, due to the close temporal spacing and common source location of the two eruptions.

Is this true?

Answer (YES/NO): NO